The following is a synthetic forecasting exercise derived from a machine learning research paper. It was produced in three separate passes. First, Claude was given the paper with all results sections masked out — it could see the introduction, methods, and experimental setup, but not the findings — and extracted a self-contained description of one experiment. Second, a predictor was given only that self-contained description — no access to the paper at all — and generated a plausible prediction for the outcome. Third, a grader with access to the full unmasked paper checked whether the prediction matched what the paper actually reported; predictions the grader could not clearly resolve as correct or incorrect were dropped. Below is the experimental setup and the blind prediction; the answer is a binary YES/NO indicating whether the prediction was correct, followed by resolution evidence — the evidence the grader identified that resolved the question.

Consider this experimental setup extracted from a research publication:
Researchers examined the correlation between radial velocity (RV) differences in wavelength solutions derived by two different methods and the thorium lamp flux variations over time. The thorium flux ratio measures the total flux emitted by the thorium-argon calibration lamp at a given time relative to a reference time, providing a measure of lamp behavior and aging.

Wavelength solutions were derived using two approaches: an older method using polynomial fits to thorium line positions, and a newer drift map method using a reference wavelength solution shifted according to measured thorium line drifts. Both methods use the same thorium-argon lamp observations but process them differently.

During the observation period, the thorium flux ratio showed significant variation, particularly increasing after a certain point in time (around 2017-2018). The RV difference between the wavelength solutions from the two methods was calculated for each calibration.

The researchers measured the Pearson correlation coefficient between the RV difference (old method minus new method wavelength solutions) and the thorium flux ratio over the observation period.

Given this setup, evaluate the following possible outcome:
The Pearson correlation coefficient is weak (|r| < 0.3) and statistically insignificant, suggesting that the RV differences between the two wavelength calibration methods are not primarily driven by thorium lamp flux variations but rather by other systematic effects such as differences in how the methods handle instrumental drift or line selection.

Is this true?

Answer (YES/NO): NO